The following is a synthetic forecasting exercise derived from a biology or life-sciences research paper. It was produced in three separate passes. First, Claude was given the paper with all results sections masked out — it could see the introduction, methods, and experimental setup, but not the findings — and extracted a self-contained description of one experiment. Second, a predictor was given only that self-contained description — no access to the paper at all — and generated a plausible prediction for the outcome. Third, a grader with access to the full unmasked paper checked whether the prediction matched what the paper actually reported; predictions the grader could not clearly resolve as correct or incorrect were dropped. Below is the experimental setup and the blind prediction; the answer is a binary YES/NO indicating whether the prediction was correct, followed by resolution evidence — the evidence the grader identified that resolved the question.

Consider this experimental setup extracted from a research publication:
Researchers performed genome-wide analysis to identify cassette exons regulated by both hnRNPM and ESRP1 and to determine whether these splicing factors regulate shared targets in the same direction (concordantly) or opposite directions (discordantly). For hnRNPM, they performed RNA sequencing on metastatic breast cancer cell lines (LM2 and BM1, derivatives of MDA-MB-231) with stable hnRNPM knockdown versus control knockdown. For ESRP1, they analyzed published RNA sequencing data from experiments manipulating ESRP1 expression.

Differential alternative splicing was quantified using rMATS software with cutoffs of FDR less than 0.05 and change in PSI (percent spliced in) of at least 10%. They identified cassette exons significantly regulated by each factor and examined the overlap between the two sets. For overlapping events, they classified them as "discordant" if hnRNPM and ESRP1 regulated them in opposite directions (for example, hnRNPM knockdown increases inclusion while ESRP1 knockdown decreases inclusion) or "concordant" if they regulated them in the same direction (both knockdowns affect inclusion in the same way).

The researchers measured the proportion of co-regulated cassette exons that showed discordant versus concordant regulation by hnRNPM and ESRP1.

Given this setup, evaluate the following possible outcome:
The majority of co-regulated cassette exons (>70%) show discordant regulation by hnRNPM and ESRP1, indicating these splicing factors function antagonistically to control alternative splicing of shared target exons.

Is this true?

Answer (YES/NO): NO